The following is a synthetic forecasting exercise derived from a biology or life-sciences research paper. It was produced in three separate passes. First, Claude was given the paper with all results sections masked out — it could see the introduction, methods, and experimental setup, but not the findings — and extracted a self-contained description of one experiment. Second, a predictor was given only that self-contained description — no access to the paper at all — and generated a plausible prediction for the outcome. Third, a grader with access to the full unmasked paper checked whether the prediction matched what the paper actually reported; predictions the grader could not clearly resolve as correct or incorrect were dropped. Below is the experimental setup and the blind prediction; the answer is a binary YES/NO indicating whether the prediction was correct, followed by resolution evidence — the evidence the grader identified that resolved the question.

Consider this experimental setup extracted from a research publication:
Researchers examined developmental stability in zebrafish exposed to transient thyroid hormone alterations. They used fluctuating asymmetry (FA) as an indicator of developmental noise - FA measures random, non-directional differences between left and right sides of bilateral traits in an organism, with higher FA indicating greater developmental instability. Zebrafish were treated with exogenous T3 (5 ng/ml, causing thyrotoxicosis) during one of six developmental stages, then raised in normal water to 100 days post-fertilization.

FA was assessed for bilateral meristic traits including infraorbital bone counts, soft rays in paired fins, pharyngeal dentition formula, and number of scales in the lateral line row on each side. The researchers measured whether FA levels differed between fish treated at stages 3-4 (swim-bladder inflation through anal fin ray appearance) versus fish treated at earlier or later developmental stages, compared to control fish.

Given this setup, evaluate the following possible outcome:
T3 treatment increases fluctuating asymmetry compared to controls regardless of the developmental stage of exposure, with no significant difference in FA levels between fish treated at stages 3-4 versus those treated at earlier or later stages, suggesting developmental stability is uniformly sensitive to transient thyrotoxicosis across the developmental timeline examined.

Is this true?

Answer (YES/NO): NO